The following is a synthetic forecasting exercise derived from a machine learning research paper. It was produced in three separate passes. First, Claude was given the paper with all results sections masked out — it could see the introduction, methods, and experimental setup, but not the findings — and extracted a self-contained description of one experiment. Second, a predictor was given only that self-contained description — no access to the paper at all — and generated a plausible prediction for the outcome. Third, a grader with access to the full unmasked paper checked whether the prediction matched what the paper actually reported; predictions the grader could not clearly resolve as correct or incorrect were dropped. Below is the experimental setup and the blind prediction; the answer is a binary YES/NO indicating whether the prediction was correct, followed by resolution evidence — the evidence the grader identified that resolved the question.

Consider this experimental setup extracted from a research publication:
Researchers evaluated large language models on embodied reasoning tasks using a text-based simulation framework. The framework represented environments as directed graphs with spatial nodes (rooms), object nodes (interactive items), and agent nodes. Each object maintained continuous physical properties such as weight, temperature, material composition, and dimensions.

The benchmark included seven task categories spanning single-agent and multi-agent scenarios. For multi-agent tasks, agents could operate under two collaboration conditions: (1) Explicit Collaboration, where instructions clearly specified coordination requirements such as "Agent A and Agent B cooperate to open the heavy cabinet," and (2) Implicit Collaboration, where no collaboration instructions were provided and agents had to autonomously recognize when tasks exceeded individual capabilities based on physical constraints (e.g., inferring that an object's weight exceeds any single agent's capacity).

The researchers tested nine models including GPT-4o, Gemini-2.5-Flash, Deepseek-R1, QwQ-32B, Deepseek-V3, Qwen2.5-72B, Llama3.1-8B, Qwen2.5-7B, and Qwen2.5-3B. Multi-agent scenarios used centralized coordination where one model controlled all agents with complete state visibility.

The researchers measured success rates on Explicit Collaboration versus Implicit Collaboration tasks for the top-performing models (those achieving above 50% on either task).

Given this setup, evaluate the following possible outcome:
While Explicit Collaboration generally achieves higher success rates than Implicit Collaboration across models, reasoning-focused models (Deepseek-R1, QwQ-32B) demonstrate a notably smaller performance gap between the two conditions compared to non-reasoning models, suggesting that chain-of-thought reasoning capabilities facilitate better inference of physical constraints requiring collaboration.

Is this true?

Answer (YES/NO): NO